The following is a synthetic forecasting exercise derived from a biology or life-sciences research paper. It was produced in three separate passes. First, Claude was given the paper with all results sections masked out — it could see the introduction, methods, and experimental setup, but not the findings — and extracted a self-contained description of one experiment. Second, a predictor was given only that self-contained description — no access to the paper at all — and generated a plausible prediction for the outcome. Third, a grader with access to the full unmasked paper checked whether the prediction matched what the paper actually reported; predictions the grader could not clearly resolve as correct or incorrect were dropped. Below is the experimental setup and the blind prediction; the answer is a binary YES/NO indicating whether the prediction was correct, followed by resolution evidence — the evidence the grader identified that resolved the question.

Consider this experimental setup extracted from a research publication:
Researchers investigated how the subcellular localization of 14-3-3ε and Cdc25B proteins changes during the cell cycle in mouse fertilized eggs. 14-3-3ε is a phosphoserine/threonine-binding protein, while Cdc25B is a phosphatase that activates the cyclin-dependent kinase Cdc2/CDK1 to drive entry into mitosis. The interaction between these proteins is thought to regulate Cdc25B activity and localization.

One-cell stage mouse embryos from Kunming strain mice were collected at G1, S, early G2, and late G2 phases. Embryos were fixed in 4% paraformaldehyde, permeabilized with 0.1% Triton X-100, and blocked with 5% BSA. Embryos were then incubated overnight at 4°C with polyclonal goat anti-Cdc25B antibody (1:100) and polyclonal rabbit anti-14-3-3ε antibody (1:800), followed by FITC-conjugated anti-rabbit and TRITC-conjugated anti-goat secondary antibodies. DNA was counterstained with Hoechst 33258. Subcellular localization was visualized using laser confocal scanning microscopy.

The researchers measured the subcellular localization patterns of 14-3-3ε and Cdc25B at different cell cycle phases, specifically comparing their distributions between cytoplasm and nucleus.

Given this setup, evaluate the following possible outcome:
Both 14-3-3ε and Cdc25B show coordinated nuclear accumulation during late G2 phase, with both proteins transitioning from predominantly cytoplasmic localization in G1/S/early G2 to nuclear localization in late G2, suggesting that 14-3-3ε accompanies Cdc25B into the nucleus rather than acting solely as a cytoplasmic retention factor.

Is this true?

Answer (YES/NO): NO